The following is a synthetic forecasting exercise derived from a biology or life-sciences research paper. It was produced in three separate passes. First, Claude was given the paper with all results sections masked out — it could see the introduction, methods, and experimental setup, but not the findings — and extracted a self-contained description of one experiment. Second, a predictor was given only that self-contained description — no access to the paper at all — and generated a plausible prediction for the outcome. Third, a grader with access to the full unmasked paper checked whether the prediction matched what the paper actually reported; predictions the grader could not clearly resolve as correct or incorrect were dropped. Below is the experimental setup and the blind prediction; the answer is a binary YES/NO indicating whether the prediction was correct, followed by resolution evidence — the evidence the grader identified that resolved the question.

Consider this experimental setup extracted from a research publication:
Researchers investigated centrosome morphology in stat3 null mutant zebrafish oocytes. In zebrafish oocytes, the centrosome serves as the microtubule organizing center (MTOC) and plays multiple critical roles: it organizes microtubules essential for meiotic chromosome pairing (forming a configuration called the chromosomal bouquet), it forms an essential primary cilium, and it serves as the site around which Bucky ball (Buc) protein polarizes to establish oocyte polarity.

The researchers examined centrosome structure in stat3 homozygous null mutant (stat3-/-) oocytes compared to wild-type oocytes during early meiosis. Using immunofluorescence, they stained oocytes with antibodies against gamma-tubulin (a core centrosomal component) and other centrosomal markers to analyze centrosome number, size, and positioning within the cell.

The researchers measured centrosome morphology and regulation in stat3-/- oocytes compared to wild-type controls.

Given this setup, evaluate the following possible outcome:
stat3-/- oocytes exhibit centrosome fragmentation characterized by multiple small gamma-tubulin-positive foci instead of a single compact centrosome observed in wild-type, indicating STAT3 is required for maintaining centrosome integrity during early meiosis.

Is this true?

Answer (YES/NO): NO